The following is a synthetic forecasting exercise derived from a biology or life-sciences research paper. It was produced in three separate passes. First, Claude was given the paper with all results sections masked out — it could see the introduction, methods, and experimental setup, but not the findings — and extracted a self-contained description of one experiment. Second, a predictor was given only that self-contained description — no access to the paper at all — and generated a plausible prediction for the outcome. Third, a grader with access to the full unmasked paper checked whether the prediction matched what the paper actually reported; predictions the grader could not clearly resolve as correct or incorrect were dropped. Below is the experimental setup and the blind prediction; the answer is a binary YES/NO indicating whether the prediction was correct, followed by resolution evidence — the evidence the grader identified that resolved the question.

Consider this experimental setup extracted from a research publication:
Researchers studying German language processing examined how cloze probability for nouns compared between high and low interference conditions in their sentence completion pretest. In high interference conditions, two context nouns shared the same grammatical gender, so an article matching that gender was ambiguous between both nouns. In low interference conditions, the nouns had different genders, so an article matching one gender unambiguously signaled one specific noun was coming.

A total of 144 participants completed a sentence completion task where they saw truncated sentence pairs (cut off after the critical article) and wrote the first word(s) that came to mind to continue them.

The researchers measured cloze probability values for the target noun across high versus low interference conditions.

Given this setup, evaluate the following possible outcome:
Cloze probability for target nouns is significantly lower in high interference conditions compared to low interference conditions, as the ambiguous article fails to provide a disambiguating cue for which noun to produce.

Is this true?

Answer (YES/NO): YES